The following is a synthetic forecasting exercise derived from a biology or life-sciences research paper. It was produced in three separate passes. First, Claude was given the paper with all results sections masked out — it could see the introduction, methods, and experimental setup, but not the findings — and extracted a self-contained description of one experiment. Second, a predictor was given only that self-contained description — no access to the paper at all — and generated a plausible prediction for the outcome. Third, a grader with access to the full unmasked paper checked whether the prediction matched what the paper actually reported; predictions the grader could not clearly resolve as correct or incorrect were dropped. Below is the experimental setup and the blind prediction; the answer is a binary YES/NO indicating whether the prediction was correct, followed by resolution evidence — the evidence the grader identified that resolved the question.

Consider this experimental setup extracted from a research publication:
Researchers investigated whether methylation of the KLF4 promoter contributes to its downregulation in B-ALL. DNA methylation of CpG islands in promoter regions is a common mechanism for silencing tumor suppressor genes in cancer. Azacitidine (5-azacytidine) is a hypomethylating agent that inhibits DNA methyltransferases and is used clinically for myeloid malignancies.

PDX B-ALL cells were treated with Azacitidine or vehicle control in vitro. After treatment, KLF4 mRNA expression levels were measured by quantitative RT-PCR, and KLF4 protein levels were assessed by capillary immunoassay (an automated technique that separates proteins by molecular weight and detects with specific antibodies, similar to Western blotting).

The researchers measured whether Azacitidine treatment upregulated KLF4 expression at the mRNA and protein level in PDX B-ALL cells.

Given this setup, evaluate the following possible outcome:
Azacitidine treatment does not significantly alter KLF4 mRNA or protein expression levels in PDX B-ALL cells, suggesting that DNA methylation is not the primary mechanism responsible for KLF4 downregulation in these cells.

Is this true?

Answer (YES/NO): NO